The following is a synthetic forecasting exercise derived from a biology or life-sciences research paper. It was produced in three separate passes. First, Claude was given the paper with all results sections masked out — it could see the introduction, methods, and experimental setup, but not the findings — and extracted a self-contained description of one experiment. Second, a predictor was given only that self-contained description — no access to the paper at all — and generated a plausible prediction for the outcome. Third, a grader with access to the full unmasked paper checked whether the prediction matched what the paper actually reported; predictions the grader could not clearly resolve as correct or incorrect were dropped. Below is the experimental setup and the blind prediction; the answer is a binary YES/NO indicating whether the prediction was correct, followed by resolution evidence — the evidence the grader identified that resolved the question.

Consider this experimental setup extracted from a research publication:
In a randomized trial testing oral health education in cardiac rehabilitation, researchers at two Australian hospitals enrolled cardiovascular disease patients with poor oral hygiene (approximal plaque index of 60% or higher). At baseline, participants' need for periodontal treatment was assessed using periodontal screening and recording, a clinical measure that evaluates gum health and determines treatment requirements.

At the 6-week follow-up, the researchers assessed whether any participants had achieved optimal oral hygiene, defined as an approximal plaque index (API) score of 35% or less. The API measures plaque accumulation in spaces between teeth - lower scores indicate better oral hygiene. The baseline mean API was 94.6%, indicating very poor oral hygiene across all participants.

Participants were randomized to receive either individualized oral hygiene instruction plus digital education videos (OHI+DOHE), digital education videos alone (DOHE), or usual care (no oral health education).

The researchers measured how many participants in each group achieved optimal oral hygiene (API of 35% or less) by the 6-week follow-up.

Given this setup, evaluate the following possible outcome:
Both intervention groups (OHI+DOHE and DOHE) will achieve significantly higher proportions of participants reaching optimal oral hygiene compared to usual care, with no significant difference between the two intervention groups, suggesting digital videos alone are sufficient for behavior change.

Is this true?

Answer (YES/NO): NO